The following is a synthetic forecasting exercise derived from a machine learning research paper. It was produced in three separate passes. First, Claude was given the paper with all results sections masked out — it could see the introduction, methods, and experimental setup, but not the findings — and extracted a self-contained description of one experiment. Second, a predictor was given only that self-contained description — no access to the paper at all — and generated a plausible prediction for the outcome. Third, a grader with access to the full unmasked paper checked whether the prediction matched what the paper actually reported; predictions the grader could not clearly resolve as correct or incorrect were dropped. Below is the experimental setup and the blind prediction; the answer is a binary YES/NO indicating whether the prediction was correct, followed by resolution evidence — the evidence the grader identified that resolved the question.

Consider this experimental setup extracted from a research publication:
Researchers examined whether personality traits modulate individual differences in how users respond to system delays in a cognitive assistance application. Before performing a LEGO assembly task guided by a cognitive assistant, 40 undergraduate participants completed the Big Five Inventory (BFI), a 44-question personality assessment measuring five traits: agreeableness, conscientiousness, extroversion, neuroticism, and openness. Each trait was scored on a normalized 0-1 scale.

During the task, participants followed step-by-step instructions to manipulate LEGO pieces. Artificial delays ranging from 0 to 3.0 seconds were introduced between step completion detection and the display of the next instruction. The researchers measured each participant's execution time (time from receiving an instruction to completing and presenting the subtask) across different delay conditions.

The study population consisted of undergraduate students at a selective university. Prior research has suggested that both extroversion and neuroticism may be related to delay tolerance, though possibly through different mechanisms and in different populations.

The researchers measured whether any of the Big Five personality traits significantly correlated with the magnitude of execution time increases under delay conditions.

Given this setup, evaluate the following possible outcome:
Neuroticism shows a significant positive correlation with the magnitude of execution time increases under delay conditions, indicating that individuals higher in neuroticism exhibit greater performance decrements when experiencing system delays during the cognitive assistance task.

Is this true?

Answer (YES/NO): YES